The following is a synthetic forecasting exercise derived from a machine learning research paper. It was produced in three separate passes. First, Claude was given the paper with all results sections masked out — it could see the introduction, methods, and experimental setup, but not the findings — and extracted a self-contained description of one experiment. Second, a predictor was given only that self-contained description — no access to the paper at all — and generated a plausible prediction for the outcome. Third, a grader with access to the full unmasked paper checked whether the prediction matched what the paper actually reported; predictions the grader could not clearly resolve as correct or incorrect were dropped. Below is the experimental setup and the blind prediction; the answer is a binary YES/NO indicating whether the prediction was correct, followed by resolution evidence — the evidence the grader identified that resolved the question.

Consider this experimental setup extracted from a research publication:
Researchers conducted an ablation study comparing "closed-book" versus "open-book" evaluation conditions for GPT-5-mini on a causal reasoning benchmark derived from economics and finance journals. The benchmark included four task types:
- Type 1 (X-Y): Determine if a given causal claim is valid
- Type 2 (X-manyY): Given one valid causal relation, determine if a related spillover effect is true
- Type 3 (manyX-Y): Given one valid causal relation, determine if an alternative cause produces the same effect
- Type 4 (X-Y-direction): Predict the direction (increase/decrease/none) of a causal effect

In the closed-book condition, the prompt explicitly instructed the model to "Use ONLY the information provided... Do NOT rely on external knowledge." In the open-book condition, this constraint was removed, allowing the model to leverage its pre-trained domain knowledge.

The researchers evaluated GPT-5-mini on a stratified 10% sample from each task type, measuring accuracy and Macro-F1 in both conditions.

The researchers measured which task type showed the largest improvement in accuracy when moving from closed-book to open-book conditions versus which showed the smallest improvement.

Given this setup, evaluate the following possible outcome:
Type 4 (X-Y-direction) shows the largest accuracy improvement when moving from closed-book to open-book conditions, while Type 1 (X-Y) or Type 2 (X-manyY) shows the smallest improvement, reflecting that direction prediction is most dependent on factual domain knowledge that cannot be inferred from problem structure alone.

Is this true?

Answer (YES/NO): NO